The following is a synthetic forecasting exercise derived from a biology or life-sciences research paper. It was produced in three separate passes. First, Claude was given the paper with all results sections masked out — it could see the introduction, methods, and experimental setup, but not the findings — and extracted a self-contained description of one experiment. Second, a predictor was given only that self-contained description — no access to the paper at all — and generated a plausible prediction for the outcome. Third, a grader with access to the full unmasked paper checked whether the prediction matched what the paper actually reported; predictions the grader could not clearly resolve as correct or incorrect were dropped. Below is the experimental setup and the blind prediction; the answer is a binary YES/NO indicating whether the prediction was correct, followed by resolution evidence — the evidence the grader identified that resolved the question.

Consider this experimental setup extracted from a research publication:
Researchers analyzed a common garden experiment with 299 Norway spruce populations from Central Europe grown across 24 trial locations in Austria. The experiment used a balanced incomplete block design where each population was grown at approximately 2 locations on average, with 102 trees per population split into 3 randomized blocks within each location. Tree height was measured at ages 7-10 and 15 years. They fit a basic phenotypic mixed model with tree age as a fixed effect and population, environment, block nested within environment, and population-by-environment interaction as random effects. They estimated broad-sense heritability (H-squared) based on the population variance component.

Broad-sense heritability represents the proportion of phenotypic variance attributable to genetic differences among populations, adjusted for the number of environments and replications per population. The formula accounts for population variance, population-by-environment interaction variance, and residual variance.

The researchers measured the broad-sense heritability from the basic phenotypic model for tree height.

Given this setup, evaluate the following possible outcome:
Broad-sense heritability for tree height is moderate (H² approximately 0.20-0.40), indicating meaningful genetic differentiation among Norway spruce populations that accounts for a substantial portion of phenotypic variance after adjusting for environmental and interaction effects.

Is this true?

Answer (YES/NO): NO